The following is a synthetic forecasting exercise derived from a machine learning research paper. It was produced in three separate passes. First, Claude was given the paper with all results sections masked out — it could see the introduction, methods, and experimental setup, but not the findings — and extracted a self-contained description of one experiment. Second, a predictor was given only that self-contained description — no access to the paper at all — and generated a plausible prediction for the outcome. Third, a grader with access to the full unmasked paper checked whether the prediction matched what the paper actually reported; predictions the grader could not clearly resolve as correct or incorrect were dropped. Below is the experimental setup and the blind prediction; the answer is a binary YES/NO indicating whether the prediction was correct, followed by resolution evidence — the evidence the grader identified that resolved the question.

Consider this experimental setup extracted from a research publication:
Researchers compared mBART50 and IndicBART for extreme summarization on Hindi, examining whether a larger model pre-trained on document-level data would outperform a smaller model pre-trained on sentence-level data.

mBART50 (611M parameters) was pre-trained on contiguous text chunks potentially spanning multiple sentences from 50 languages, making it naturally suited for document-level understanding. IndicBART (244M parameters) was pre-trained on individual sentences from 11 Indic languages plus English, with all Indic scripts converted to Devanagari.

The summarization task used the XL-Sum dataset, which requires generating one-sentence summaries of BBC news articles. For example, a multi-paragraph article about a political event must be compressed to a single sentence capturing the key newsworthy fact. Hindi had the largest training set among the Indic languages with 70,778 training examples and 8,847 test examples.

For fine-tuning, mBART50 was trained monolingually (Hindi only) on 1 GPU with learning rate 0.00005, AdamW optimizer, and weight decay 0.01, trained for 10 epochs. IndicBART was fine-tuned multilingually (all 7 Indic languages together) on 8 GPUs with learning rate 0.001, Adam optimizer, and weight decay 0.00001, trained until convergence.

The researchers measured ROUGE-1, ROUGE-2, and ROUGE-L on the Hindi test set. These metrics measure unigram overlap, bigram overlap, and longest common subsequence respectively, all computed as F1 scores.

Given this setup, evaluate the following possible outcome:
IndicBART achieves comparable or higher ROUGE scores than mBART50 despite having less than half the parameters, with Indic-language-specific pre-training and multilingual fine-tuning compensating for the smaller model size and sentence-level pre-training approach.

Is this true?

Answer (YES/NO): NO